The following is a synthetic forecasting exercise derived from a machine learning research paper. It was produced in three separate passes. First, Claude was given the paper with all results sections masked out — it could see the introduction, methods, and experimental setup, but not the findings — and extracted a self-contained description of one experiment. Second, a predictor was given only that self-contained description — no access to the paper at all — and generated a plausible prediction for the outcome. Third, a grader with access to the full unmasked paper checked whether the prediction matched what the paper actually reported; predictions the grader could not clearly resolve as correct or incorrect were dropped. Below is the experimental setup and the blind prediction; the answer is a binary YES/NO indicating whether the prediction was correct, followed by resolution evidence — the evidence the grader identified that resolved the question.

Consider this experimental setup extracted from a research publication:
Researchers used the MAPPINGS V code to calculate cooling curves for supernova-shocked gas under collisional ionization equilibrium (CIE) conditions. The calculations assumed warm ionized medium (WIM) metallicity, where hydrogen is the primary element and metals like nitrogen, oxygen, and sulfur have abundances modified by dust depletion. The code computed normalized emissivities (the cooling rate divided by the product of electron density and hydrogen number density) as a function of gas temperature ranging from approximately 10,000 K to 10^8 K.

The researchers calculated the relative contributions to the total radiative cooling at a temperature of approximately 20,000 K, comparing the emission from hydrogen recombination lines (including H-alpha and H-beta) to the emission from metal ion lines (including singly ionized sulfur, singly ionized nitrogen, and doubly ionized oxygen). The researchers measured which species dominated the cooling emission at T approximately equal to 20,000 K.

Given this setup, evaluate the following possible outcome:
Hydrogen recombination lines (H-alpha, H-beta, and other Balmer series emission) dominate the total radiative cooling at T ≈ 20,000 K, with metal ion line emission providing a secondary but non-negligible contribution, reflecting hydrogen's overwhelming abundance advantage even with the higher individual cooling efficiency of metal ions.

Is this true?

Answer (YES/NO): YES